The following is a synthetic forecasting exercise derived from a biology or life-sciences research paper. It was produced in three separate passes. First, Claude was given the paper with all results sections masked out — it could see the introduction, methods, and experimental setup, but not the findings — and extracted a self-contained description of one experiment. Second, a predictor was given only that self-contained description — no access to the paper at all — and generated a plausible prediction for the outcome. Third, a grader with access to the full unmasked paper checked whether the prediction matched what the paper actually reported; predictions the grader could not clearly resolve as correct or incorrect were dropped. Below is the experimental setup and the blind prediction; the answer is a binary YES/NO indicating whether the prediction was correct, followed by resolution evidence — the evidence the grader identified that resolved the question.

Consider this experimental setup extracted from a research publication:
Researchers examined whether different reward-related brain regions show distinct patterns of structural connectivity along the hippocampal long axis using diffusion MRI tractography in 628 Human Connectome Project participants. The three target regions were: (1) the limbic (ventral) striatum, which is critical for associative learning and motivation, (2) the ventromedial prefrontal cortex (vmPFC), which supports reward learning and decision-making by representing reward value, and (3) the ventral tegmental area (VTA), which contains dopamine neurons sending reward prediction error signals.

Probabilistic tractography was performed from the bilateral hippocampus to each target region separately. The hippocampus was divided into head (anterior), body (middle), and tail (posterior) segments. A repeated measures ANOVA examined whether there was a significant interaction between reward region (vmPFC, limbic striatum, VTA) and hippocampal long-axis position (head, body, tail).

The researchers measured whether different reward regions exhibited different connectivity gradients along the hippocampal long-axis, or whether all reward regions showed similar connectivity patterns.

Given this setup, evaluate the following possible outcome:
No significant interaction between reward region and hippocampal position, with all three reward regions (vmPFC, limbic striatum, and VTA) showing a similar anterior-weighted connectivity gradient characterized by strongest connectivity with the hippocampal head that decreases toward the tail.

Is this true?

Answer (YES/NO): NO